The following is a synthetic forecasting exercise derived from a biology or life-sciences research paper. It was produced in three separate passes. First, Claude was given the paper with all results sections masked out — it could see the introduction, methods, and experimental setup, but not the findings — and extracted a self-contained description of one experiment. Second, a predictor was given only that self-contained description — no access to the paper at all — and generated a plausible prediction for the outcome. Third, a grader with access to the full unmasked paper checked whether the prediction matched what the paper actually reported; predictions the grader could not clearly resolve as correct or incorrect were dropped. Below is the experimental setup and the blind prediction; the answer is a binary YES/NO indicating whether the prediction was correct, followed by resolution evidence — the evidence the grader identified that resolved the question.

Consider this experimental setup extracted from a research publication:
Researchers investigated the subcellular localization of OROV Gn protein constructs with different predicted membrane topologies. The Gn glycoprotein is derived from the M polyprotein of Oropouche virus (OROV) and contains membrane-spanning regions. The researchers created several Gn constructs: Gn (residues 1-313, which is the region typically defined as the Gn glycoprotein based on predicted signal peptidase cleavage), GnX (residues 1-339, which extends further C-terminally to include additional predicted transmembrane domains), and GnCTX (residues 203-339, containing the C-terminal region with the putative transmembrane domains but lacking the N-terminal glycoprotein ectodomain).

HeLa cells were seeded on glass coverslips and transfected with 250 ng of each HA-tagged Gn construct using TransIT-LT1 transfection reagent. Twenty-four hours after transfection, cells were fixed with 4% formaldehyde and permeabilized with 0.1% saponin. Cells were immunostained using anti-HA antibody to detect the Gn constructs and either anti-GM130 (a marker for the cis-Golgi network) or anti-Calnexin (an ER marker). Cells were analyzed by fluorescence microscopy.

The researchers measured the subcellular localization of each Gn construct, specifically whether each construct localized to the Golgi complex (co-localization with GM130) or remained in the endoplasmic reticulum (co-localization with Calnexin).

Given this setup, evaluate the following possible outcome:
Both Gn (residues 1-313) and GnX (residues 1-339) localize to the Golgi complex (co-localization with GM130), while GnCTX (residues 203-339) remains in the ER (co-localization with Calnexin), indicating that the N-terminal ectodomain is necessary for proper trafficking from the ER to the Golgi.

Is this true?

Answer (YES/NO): NO